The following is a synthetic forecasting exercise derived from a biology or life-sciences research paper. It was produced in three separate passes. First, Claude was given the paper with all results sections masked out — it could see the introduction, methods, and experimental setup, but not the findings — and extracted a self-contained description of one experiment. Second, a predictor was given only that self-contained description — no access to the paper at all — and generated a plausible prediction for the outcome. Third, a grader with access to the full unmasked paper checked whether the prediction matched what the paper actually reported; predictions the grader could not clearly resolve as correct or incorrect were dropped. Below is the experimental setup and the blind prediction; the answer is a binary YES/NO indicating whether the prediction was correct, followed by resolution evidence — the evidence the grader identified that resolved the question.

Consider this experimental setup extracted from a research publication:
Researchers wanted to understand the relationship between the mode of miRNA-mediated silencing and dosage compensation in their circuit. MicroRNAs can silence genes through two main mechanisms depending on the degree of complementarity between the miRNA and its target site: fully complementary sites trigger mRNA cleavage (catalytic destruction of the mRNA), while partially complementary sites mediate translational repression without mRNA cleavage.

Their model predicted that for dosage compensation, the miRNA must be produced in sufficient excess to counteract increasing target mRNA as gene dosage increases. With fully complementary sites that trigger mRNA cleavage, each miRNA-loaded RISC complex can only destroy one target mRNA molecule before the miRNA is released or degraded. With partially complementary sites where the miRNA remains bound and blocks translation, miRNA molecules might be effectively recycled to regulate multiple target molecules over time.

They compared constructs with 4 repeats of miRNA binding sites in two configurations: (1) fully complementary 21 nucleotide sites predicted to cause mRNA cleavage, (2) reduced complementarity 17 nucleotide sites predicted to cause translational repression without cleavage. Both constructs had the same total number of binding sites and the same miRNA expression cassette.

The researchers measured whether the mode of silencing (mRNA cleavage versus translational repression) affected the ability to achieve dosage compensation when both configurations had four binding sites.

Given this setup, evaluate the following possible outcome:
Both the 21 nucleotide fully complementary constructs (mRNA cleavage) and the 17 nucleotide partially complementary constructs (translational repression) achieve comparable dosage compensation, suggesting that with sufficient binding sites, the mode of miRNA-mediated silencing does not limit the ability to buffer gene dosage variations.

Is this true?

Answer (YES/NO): NO